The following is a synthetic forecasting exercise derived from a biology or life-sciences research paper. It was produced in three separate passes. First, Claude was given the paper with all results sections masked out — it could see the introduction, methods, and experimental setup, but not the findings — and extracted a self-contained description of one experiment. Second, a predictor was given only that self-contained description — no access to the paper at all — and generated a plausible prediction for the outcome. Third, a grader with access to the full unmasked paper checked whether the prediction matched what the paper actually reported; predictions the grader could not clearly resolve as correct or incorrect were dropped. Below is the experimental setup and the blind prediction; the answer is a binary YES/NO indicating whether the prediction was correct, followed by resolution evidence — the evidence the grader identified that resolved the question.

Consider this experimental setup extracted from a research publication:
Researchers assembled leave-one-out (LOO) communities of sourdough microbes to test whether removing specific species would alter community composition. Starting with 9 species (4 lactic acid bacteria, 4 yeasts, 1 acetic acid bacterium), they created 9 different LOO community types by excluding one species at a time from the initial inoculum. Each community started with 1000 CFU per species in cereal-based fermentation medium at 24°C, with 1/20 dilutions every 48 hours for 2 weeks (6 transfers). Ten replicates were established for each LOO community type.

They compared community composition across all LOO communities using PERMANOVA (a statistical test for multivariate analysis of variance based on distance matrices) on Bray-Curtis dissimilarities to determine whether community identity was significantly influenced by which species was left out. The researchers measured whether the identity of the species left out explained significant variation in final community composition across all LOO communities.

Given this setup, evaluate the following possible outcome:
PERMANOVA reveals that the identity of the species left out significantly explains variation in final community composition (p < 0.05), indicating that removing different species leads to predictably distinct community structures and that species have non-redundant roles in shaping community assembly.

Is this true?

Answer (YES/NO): NO